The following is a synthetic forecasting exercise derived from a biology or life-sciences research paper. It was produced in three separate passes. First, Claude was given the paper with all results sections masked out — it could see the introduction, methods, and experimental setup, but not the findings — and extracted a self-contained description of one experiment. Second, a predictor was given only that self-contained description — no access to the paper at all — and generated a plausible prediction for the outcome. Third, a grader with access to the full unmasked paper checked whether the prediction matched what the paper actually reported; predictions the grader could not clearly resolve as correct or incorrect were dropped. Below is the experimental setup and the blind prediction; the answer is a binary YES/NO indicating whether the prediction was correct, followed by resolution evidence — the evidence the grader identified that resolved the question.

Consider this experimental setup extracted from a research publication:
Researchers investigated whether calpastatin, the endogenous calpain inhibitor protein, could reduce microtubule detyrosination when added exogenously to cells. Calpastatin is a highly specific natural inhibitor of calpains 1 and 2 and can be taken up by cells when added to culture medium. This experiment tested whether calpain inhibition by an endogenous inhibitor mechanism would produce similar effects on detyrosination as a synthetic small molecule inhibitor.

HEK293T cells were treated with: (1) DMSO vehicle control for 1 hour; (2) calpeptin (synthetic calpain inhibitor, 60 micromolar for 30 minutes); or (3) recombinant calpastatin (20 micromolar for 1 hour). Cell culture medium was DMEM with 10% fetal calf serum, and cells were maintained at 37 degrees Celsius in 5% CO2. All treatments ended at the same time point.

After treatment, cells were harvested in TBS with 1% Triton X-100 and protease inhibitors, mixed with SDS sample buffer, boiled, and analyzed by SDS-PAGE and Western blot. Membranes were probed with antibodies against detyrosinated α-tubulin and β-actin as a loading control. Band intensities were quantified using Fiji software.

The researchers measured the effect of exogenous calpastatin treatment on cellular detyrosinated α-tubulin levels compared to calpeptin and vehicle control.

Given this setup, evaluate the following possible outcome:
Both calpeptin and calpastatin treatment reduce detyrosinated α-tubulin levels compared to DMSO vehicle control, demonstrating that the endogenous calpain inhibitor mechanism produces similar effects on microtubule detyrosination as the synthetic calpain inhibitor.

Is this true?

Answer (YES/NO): YES